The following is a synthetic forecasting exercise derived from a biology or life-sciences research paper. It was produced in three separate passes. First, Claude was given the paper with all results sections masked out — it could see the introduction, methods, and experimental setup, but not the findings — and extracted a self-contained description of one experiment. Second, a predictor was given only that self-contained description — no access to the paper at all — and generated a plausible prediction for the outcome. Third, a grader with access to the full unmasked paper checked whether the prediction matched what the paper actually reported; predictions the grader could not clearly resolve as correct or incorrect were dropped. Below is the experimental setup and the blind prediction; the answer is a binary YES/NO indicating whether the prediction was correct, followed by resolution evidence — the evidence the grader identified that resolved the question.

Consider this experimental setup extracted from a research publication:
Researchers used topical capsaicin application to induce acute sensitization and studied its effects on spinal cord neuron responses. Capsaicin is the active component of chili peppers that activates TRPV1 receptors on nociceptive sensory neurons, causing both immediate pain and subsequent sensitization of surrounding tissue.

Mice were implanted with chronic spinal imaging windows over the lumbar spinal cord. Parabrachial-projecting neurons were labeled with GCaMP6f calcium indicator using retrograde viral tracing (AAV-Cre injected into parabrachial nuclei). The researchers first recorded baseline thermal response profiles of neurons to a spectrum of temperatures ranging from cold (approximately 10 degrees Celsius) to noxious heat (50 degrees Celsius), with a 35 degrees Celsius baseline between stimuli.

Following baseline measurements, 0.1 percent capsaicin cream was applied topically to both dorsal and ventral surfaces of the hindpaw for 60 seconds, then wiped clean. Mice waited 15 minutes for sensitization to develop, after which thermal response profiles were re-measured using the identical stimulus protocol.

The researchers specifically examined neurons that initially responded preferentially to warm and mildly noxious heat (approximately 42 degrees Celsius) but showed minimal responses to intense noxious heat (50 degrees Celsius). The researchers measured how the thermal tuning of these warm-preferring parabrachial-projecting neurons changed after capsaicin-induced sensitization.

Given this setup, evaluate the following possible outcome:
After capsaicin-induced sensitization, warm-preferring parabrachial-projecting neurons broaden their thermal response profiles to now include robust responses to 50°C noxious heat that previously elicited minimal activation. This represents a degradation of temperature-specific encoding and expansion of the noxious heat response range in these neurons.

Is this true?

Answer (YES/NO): NO